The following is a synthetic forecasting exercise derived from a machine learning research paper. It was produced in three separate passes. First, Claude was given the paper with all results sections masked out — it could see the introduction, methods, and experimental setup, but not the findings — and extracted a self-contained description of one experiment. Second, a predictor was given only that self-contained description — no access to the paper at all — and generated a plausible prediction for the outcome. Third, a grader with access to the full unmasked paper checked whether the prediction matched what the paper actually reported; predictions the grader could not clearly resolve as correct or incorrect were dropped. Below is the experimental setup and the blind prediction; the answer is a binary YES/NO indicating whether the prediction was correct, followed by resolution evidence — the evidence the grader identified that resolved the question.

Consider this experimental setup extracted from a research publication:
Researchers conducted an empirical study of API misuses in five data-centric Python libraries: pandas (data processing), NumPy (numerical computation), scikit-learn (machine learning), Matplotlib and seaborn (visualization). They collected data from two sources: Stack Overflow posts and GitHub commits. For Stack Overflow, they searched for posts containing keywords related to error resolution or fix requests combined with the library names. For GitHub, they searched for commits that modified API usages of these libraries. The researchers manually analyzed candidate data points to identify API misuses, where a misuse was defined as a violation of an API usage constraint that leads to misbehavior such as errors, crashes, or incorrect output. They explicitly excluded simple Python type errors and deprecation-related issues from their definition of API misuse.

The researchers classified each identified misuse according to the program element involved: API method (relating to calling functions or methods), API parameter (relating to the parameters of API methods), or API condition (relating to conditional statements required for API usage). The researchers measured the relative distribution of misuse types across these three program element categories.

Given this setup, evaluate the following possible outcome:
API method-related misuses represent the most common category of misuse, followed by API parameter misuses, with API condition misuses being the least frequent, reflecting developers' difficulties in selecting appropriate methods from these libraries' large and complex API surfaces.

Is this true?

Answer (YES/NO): NO